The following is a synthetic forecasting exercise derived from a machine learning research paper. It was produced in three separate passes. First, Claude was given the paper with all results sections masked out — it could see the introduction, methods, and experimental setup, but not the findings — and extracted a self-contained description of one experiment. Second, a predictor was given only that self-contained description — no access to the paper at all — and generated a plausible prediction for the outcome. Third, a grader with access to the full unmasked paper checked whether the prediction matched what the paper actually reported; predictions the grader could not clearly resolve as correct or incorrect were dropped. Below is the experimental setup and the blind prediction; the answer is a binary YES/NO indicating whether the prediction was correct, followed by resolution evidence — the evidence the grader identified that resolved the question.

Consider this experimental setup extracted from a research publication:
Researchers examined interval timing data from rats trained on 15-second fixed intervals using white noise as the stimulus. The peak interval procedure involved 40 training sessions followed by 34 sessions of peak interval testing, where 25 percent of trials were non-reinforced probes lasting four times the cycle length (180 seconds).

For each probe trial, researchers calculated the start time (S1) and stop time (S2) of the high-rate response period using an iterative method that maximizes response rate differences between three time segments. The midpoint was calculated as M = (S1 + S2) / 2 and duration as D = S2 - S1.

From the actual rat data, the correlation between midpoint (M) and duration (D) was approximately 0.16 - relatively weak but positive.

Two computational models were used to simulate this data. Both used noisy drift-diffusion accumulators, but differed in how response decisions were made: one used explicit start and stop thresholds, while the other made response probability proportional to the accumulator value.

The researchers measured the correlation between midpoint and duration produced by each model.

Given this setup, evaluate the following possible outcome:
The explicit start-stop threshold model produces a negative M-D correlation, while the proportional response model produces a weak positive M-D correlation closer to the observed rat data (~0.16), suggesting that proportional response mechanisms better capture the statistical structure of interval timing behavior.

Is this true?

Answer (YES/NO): NO